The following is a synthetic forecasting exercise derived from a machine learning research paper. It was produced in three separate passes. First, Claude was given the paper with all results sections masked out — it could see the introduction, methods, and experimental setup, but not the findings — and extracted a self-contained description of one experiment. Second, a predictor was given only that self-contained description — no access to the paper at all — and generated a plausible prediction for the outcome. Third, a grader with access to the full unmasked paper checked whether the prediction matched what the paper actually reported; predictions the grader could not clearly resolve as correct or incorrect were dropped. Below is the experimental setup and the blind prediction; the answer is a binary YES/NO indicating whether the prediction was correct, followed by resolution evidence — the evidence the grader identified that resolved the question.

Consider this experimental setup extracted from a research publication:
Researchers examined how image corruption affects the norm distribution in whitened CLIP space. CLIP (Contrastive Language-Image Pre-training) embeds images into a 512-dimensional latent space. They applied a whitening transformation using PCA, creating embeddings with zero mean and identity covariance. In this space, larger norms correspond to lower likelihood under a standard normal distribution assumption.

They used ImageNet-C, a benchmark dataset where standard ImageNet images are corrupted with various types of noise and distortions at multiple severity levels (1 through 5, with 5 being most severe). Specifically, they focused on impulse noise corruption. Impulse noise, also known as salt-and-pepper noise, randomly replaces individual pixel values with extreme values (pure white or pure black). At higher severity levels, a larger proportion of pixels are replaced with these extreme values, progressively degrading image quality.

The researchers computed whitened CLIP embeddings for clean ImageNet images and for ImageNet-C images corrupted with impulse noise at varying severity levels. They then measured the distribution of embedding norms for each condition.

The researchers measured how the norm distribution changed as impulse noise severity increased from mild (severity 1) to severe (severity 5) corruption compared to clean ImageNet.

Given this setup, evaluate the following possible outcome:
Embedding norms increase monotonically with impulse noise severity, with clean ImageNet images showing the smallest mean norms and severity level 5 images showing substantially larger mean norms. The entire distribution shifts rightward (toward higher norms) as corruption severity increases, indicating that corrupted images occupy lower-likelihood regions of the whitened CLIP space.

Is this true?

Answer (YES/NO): YES